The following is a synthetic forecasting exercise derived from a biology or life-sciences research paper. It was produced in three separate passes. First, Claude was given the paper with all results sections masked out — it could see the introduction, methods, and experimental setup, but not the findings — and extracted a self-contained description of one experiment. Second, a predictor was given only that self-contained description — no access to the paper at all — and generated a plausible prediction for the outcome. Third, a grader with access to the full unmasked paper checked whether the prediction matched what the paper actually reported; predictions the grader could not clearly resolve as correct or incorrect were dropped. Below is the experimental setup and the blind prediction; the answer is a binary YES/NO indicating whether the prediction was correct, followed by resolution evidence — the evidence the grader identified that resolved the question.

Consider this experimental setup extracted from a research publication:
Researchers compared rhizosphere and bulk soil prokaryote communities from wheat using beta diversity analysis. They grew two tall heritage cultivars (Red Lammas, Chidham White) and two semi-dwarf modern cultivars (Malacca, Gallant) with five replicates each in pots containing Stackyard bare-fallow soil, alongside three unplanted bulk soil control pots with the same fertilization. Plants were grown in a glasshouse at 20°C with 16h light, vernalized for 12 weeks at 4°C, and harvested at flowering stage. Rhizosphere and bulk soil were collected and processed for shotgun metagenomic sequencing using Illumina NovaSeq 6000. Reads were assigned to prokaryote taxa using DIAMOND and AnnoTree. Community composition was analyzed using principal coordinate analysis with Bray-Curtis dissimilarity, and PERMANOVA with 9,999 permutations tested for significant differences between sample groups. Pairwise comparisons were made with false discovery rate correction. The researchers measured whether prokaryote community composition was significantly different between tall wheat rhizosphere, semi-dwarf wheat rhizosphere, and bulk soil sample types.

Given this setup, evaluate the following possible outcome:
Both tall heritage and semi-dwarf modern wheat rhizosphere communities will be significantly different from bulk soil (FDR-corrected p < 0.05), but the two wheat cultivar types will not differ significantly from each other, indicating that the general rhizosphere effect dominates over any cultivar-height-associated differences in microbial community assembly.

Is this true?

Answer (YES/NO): NO